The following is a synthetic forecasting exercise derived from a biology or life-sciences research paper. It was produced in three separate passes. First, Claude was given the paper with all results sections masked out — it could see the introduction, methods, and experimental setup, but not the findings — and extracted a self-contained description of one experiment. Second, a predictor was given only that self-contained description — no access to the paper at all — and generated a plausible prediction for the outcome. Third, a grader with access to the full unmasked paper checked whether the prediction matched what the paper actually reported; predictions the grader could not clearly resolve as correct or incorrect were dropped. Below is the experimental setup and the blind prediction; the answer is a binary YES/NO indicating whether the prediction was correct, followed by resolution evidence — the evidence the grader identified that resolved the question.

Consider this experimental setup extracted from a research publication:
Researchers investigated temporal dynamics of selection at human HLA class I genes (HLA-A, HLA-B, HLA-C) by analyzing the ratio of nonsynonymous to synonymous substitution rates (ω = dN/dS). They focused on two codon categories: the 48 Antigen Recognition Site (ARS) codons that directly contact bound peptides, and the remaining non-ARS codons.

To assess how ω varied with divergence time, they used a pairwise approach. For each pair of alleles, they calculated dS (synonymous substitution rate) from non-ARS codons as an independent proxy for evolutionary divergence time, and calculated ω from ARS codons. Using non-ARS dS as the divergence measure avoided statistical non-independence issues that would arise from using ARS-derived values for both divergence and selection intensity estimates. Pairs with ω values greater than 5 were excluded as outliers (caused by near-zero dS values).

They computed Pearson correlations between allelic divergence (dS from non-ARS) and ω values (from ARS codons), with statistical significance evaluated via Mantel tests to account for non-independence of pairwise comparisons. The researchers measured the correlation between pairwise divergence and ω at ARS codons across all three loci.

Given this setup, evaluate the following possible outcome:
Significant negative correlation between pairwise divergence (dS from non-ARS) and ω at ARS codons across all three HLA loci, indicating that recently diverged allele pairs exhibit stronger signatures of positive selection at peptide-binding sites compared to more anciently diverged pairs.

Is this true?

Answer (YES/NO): NO